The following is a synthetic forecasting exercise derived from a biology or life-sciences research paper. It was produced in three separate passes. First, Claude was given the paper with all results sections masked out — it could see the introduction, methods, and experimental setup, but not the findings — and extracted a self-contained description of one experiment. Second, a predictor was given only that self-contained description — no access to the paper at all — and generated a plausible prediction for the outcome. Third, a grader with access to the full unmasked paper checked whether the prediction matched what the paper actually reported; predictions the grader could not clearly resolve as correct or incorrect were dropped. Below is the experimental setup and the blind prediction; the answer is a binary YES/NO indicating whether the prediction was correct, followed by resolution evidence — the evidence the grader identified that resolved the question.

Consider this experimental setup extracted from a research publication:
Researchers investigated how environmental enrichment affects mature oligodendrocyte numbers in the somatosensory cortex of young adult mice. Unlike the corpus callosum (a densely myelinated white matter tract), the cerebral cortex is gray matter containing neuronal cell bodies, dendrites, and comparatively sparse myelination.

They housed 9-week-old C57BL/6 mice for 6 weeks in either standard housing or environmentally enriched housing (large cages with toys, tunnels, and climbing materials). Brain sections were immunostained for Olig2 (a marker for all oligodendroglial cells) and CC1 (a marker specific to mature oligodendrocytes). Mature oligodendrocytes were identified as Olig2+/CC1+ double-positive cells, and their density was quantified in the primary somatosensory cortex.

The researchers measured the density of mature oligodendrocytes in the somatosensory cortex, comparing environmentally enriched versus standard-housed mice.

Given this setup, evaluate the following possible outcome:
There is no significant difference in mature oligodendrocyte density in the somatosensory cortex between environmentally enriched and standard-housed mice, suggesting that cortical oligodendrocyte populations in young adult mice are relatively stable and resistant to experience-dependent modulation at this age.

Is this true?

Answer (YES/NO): NO